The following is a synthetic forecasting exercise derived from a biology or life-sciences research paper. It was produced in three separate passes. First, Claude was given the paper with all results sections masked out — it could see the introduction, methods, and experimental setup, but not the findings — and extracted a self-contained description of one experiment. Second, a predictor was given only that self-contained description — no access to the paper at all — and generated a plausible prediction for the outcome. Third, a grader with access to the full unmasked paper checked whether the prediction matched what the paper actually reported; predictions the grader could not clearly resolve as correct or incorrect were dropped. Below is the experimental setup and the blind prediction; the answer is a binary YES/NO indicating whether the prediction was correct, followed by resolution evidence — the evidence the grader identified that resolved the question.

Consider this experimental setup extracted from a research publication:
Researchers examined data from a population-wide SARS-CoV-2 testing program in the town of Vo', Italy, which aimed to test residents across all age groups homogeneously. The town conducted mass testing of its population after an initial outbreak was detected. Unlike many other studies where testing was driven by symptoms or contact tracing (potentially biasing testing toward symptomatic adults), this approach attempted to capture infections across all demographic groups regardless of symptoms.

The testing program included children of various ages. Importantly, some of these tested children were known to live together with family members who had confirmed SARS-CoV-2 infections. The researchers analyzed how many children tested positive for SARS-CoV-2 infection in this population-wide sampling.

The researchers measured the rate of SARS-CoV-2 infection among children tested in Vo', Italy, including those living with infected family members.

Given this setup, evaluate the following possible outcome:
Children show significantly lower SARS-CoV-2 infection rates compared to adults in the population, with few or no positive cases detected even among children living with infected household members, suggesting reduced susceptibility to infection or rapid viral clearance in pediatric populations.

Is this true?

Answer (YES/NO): YES